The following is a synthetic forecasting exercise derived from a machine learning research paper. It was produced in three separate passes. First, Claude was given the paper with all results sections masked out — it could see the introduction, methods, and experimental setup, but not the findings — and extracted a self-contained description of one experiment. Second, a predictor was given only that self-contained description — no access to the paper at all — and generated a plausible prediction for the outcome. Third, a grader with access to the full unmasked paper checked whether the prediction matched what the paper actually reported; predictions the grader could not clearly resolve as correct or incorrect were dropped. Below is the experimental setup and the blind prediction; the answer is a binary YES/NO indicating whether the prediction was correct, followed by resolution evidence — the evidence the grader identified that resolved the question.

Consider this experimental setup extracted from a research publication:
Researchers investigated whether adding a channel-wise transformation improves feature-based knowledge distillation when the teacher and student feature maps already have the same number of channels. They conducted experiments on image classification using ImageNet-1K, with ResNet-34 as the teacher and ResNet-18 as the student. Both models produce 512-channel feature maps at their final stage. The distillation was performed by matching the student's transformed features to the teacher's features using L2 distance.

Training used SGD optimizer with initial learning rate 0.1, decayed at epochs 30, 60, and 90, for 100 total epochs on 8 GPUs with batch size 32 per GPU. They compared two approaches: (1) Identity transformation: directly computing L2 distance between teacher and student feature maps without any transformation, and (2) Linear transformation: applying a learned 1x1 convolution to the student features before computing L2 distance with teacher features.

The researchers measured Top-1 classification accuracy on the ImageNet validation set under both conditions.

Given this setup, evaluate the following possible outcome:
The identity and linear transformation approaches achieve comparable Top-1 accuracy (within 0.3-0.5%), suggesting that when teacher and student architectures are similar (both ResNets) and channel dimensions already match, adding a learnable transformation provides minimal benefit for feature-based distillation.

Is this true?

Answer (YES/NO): NO